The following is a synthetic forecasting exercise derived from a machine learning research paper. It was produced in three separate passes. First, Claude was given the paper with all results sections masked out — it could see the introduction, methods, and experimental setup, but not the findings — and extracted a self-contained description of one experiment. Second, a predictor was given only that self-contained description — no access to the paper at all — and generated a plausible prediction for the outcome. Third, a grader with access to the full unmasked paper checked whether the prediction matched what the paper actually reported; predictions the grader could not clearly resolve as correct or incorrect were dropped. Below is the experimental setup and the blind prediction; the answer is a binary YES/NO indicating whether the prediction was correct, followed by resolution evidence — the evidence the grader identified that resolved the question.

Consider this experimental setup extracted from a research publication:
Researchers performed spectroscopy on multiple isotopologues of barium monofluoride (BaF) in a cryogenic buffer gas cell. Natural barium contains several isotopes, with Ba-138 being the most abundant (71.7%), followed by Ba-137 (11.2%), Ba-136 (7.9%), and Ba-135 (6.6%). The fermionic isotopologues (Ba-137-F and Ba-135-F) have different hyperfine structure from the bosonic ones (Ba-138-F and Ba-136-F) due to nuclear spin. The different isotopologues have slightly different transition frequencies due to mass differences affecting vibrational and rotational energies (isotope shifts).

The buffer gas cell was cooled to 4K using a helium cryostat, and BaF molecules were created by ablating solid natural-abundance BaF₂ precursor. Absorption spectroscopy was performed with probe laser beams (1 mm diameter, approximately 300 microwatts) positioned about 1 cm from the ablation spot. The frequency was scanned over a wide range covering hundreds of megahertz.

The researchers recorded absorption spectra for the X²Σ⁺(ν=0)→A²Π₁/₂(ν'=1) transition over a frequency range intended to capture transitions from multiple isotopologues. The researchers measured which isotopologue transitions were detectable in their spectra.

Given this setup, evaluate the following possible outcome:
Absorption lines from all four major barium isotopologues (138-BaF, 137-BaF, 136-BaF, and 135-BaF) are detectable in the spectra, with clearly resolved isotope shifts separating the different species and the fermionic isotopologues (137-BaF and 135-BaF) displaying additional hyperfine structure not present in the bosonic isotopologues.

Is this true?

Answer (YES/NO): YES